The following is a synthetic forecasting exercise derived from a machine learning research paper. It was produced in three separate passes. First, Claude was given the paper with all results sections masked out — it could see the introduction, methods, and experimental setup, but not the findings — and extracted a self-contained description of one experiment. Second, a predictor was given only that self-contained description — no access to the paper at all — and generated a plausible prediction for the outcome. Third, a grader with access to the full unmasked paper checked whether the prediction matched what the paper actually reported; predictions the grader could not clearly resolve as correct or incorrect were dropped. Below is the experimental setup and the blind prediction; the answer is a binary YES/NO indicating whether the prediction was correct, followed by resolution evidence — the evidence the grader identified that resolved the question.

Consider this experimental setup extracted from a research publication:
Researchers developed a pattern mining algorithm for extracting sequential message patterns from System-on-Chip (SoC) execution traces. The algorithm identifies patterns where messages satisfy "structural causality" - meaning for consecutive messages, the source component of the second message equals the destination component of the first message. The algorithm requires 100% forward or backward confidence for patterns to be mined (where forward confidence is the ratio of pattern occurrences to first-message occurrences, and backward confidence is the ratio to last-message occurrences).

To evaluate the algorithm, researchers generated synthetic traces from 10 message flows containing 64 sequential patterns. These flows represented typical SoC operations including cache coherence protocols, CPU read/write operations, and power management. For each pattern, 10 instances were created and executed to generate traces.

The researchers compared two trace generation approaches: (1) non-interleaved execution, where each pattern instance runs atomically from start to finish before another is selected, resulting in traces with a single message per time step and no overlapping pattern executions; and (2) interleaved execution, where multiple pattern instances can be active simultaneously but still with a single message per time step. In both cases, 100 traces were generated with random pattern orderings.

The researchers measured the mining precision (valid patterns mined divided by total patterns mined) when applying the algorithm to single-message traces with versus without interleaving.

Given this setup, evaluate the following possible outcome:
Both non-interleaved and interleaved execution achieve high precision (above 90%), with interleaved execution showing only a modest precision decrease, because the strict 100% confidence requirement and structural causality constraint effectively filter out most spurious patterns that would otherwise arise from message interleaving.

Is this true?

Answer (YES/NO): NO